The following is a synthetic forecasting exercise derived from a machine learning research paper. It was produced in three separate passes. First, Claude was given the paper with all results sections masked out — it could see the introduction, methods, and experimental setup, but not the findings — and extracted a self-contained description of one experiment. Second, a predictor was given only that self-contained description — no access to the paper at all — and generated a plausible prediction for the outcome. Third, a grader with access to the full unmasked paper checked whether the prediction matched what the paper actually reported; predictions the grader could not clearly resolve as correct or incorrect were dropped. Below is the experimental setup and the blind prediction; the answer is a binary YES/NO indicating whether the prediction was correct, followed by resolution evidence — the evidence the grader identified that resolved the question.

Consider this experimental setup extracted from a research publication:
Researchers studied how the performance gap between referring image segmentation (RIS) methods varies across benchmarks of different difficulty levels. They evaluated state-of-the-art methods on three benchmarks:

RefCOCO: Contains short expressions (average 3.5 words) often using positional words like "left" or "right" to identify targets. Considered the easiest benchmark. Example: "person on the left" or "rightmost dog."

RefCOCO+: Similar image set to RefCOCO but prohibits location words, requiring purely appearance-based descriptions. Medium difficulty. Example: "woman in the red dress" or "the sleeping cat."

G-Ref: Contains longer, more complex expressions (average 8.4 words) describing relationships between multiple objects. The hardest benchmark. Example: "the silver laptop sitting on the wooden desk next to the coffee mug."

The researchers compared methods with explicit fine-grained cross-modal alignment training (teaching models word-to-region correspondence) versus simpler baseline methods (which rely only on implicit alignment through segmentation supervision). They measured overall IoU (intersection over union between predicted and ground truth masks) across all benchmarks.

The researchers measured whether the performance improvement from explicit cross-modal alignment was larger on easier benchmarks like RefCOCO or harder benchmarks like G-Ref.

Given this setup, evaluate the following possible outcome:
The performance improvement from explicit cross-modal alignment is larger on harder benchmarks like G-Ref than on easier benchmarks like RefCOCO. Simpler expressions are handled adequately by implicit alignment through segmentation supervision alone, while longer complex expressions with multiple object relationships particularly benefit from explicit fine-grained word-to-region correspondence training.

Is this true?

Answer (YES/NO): YES